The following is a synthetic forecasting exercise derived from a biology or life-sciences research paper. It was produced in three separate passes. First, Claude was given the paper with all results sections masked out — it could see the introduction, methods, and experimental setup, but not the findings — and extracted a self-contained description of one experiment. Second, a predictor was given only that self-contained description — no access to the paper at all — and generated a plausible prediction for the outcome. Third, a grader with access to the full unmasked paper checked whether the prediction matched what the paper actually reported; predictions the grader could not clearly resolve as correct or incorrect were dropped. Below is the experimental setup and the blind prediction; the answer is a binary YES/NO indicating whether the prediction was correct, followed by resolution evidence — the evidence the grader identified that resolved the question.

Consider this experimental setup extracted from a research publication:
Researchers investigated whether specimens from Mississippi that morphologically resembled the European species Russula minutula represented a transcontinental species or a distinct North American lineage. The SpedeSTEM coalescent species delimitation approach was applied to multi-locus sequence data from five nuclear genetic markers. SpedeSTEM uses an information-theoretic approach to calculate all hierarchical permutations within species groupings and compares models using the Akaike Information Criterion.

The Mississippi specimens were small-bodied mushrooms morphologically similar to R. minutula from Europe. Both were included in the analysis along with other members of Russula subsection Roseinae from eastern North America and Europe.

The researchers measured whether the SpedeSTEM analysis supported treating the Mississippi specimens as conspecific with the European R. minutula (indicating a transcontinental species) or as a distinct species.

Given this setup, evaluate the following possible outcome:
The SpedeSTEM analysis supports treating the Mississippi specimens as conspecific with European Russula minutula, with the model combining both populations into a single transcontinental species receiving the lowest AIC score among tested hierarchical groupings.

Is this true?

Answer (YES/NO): YES